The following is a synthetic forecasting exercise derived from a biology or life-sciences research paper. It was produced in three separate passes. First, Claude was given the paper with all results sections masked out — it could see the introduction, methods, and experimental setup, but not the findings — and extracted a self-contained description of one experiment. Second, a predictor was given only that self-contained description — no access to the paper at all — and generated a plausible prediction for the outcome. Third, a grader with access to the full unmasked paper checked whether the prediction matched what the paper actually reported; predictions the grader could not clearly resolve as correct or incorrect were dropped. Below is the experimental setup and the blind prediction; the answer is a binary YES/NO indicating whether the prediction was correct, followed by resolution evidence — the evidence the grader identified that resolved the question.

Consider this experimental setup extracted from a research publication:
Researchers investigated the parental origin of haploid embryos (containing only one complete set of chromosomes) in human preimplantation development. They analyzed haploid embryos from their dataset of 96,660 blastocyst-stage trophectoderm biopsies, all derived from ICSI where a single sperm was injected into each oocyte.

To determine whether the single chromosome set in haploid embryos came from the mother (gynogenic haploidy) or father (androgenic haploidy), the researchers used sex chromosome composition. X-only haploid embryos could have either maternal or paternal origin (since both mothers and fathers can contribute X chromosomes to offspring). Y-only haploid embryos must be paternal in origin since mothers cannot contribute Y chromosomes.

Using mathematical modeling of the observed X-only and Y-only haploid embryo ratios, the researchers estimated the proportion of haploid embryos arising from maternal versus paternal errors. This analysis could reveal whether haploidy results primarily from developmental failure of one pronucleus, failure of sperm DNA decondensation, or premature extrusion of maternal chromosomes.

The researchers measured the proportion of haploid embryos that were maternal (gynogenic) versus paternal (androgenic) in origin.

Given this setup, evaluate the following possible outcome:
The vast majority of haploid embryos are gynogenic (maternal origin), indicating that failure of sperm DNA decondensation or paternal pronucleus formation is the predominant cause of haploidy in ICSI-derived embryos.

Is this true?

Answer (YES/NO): YES